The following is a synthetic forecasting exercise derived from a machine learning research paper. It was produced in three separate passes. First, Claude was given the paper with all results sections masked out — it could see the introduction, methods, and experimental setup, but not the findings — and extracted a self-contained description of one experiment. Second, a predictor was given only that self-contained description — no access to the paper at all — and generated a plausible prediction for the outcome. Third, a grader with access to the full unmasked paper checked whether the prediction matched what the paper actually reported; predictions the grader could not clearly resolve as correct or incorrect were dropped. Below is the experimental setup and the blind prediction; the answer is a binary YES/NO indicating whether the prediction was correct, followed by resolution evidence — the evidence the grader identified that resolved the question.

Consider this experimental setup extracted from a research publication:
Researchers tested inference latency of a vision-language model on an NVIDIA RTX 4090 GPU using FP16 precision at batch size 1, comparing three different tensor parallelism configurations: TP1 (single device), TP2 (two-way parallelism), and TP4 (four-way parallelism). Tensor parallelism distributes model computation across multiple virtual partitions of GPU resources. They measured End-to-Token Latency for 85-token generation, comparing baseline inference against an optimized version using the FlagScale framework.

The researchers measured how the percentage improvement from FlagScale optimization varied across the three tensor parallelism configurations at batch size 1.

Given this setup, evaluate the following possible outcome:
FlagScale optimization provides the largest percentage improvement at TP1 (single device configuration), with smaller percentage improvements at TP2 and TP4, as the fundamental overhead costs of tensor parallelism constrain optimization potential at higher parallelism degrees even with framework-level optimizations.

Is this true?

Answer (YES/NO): NO